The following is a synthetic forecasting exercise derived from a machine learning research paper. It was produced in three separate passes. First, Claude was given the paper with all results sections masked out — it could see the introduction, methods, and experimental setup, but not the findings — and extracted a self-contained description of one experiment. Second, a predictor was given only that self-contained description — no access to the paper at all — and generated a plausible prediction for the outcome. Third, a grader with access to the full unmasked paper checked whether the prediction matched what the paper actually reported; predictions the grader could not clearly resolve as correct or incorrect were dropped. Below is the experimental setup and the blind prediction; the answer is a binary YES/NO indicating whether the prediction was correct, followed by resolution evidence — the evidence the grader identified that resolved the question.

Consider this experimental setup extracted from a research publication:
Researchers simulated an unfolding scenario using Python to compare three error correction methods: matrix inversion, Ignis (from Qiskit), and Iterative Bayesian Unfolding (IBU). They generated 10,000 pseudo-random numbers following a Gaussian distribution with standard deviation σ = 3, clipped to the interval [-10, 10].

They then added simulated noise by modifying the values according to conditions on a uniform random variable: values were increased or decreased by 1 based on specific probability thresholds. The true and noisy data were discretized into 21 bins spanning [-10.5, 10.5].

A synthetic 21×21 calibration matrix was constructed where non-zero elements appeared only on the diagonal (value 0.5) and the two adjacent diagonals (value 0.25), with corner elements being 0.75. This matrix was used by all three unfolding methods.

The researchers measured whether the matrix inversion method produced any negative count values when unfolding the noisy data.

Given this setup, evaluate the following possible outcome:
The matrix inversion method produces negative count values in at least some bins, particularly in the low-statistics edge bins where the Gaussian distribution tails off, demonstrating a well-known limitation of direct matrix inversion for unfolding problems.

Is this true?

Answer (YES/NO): YES